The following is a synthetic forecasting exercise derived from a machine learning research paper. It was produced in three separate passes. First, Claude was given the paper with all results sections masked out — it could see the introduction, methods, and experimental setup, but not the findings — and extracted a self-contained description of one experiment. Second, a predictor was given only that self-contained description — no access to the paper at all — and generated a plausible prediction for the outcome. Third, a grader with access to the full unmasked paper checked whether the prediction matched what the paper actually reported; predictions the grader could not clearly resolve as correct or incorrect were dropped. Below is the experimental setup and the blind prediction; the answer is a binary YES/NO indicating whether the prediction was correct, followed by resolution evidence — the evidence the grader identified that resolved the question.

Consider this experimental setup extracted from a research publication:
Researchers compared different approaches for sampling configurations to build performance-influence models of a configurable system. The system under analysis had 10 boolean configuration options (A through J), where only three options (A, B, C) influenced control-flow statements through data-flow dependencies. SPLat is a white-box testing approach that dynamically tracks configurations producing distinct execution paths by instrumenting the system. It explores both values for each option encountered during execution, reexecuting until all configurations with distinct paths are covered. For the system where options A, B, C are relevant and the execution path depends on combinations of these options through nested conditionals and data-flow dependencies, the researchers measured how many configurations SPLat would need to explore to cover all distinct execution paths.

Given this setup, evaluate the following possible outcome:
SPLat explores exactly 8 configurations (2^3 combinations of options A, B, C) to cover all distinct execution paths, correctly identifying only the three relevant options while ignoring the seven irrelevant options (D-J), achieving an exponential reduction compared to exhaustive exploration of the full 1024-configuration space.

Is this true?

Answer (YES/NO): NO